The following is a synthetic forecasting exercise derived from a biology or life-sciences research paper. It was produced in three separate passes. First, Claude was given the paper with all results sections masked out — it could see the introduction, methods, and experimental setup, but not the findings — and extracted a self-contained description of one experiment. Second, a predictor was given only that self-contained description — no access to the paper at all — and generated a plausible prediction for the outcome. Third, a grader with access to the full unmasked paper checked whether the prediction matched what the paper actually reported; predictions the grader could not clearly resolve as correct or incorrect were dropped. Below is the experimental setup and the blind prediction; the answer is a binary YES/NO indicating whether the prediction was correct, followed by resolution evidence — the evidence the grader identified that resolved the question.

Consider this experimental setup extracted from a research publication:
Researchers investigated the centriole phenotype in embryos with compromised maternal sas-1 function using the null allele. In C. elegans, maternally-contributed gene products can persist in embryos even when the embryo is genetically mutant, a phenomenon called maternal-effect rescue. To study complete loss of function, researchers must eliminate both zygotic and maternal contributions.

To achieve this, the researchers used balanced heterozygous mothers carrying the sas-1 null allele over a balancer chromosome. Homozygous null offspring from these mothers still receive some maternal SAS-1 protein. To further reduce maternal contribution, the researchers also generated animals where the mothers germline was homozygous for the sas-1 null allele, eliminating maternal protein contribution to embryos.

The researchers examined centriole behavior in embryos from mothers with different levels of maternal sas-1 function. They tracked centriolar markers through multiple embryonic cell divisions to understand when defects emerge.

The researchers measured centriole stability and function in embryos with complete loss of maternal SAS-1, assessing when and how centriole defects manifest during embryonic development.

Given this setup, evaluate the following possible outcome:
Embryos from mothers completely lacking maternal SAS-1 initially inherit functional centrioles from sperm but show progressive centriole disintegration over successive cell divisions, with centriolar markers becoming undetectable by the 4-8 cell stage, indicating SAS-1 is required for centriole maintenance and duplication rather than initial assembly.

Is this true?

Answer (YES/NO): NO